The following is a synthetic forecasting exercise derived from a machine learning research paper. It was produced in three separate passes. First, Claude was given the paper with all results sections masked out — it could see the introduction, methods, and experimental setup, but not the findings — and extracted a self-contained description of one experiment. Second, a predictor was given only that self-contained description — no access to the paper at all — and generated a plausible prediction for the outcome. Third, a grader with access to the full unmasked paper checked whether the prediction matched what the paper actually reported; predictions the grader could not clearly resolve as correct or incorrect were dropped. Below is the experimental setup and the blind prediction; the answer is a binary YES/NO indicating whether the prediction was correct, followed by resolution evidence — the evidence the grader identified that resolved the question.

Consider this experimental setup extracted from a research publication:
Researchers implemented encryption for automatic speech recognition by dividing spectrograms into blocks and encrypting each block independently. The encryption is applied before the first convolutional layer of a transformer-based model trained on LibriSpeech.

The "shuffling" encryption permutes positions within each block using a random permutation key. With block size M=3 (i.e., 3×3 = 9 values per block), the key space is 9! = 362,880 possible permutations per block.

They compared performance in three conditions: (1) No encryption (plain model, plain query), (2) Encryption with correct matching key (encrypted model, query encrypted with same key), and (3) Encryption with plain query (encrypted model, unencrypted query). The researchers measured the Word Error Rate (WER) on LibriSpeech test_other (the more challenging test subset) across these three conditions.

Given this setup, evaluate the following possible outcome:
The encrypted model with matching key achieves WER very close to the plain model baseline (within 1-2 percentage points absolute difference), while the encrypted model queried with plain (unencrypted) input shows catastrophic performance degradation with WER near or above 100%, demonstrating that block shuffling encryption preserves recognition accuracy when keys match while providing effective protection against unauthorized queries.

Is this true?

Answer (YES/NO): NO